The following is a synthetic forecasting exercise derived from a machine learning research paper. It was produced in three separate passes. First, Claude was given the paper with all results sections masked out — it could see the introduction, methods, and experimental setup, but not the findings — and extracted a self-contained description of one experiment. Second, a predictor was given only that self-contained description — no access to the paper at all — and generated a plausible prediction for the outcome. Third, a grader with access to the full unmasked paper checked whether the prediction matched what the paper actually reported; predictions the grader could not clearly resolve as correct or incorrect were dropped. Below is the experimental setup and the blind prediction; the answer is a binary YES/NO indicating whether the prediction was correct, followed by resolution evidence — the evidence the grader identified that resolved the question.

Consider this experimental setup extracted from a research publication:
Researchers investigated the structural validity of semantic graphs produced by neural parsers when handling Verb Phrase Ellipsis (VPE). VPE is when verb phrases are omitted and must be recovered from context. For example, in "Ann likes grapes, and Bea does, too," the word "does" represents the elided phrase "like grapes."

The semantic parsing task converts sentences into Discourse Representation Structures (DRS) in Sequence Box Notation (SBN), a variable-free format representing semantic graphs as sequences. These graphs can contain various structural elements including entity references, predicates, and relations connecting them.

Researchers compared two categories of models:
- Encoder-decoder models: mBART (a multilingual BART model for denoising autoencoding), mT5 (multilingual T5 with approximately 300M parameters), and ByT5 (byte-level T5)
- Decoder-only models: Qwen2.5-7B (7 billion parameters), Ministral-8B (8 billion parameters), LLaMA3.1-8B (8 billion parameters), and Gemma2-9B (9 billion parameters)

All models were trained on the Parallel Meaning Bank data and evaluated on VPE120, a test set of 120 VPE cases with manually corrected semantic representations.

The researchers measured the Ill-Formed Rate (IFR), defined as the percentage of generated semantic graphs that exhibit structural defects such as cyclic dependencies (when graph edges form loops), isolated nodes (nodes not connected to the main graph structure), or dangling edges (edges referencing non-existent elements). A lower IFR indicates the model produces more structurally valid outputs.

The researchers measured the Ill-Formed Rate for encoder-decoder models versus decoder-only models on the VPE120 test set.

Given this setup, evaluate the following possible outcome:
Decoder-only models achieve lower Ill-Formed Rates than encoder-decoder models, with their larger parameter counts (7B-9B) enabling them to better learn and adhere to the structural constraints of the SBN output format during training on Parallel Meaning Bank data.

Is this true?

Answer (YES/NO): YES